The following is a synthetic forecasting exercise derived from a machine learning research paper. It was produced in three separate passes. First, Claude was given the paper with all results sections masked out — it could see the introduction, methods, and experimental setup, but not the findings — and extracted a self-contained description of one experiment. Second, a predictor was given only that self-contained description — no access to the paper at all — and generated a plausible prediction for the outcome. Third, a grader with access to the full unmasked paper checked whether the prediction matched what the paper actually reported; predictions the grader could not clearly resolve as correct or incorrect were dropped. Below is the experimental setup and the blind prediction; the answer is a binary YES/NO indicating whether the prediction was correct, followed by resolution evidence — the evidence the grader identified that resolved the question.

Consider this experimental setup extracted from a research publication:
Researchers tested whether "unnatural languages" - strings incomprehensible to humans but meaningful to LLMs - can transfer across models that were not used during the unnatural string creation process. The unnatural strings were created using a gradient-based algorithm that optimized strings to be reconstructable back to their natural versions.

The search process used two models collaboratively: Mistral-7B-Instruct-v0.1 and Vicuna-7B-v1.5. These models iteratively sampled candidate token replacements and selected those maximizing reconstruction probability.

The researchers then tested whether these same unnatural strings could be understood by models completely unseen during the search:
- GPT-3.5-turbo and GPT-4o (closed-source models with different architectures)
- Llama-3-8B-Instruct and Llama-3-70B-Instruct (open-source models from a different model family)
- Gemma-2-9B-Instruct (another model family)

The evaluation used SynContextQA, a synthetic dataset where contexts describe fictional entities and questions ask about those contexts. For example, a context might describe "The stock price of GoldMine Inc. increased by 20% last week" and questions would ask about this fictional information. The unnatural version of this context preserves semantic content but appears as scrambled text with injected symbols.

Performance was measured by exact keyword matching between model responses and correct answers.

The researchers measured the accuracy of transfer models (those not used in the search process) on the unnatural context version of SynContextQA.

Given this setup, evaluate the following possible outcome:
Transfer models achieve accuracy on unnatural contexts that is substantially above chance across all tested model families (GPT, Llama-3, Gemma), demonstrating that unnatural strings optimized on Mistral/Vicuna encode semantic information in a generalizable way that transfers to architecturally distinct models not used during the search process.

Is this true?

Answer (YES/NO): YES